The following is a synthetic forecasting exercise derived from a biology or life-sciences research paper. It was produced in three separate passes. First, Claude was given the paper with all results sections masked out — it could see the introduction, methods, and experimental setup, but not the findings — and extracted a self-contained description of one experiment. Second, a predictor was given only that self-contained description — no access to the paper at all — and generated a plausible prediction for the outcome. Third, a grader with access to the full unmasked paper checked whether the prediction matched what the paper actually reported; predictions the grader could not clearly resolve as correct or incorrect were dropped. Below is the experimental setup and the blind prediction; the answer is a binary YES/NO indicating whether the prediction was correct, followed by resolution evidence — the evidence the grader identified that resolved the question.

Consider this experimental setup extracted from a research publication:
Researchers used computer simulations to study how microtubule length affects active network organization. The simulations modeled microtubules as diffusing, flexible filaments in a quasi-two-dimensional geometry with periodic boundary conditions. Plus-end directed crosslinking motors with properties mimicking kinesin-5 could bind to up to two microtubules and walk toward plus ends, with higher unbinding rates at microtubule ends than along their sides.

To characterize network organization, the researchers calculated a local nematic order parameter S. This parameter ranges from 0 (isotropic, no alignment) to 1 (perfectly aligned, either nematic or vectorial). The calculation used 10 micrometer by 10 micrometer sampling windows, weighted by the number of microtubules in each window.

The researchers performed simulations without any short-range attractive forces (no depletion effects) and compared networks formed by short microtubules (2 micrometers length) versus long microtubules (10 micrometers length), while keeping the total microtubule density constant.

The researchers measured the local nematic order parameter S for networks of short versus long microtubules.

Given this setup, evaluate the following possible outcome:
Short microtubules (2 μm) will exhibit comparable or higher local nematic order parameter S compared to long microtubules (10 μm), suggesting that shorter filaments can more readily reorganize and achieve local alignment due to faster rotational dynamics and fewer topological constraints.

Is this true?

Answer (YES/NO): NO